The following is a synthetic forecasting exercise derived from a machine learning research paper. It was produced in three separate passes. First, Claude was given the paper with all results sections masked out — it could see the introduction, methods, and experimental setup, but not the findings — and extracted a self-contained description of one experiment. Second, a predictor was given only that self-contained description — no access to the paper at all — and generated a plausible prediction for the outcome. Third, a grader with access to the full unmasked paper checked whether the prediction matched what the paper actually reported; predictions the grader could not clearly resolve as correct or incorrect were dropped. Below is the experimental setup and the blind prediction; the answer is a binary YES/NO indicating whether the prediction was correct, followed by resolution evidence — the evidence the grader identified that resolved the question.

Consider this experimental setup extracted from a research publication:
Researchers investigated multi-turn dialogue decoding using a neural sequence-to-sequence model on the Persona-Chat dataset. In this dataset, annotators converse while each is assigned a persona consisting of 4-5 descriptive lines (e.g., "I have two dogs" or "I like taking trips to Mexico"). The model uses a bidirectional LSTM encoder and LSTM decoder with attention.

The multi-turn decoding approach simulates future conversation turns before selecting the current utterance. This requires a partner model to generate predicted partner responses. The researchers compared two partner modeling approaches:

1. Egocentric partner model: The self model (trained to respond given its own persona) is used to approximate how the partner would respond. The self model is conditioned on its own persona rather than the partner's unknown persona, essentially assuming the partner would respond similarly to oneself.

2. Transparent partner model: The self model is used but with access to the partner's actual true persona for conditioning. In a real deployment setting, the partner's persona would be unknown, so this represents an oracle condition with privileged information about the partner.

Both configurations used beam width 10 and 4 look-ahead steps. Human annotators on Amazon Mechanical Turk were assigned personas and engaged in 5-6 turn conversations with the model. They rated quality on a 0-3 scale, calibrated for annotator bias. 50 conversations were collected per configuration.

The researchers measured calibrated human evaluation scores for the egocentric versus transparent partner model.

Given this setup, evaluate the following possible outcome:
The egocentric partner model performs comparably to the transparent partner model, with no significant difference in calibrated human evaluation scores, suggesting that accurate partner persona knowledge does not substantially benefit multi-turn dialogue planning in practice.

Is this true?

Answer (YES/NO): YES